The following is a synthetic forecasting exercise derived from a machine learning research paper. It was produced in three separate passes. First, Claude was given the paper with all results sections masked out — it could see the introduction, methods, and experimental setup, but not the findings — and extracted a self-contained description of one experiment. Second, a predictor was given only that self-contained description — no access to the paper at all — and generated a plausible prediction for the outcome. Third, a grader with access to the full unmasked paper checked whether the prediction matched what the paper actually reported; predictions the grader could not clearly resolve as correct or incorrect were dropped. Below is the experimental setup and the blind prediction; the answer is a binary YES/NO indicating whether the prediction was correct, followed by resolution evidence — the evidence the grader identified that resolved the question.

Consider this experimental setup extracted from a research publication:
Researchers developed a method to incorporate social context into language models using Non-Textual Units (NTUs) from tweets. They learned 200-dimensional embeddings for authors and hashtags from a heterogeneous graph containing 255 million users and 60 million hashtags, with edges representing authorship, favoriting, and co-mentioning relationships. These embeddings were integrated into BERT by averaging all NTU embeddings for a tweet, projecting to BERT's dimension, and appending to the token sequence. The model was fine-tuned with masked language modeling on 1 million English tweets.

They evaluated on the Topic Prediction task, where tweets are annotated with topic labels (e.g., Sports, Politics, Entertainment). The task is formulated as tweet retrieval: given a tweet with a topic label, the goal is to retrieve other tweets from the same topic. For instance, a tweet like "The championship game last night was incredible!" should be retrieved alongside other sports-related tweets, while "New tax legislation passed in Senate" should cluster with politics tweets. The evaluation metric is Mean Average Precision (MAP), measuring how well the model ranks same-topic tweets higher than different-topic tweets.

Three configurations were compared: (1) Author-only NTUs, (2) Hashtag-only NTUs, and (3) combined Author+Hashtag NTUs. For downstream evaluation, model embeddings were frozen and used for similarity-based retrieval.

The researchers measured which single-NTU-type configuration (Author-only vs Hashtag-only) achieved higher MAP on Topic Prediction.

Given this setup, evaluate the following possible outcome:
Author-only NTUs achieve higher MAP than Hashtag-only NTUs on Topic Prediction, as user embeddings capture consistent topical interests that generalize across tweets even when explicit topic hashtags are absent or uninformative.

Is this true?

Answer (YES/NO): NO